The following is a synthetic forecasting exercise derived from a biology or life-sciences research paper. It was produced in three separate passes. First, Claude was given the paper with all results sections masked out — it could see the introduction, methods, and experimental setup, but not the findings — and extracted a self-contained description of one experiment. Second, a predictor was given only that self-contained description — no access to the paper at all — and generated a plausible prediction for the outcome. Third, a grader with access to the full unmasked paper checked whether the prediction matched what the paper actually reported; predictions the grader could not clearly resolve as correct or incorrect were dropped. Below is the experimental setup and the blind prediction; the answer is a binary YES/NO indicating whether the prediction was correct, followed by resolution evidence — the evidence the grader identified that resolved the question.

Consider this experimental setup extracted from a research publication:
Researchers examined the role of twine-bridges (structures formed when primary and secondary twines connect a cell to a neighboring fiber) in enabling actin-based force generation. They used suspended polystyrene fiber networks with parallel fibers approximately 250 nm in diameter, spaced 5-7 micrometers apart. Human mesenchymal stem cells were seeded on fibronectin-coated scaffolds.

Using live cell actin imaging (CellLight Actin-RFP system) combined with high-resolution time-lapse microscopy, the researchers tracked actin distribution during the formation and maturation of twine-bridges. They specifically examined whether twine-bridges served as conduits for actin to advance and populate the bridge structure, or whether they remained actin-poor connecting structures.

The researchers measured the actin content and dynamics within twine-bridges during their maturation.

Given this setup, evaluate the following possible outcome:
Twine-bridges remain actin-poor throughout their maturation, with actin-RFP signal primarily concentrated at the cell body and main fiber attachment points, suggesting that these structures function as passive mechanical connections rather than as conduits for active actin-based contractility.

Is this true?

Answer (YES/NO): NO